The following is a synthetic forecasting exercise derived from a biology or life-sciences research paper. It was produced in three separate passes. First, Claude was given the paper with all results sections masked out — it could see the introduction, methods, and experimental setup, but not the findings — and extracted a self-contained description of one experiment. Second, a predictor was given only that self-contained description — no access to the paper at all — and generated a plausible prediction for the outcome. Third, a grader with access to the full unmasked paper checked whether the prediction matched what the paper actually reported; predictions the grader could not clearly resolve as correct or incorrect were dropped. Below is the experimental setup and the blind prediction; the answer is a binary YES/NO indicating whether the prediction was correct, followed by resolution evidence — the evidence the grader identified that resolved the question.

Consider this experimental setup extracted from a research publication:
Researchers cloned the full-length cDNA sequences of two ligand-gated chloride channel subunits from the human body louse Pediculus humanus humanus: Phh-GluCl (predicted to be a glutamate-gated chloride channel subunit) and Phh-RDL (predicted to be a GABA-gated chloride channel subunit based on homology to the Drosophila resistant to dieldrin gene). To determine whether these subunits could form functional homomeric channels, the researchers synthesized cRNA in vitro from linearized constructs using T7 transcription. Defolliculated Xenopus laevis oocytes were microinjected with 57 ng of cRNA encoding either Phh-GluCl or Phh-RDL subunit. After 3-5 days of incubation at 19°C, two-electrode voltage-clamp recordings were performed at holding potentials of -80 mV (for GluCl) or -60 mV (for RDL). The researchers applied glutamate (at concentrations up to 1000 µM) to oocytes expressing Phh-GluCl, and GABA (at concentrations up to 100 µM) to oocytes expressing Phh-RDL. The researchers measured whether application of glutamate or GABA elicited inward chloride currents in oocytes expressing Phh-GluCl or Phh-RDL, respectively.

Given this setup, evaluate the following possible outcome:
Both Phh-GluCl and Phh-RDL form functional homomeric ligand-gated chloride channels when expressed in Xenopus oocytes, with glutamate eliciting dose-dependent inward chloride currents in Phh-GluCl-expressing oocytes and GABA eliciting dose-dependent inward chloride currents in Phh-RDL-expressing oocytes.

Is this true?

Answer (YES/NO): YES